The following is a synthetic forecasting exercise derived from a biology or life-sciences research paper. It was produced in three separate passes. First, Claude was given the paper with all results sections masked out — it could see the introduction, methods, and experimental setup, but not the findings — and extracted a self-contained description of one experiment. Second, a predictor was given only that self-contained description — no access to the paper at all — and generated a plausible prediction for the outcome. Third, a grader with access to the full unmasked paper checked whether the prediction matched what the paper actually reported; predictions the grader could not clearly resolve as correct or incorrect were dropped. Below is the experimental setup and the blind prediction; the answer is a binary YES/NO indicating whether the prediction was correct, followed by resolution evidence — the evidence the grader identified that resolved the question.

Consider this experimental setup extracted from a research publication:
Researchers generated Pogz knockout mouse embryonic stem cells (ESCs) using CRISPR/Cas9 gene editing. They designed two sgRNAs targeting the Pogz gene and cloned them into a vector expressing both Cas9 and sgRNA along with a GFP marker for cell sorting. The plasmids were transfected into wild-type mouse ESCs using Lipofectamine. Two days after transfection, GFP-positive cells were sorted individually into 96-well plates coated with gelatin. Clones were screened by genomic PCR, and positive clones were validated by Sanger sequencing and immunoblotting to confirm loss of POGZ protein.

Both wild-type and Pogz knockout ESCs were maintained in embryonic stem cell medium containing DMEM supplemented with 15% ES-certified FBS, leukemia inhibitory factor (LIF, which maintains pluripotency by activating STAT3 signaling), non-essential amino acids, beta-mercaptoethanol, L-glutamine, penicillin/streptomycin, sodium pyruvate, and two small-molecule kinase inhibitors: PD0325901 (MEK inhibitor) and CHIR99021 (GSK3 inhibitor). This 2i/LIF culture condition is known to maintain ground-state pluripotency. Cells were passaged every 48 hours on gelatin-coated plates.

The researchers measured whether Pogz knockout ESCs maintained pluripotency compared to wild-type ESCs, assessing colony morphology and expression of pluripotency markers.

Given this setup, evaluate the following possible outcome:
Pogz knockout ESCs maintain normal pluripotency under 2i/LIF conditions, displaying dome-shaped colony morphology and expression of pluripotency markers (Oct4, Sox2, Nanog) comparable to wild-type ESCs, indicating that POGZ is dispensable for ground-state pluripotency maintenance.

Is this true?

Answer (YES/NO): NO